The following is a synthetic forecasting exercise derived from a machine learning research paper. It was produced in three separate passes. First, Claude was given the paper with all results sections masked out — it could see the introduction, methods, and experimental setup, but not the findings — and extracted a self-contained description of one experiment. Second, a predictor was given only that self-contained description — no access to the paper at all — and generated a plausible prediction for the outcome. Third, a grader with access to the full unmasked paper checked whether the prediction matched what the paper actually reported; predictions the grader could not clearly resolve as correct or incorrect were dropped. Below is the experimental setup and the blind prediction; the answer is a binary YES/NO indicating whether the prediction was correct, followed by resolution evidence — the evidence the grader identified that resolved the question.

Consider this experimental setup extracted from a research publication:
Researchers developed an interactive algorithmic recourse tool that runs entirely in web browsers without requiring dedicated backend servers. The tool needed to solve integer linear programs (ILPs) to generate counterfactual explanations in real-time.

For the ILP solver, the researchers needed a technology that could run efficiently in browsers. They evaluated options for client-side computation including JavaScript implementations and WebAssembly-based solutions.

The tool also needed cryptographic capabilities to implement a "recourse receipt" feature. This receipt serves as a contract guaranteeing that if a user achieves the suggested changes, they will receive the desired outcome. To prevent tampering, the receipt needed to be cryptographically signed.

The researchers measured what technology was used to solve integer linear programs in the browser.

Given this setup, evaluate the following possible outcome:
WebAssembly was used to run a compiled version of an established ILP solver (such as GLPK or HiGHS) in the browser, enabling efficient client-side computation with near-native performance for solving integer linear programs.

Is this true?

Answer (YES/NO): YES